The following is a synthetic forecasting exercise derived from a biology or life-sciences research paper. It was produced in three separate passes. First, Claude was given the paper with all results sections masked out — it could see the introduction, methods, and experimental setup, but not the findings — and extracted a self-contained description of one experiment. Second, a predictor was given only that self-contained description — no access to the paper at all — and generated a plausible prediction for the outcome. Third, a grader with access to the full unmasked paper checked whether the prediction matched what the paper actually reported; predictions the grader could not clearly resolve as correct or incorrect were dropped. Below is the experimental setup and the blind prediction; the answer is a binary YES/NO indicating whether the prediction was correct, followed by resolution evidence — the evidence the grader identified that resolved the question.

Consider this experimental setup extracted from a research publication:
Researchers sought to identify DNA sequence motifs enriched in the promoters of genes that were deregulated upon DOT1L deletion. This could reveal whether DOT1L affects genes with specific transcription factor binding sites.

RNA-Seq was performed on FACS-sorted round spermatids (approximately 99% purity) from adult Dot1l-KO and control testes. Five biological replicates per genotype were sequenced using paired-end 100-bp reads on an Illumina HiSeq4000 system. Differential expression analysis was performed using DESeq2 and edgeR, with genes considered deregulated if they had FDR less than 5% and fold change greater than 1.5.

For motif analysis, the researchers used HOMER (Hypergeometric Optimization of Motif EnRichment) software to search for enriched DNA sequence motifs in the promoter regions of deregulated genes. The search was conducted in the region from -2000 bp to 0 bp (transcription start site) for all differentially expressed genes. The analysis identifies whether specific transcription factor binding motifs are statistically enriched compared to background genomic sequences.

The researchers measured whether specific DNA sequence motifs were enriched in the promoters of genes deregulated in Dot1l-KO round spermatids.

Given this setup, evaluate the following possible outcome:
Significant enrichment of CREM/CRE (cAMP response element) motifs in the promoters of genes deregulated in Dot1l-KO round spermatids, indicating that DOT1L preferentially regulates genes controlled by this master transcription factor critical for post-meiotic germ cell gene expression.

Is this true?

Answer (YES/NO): NO